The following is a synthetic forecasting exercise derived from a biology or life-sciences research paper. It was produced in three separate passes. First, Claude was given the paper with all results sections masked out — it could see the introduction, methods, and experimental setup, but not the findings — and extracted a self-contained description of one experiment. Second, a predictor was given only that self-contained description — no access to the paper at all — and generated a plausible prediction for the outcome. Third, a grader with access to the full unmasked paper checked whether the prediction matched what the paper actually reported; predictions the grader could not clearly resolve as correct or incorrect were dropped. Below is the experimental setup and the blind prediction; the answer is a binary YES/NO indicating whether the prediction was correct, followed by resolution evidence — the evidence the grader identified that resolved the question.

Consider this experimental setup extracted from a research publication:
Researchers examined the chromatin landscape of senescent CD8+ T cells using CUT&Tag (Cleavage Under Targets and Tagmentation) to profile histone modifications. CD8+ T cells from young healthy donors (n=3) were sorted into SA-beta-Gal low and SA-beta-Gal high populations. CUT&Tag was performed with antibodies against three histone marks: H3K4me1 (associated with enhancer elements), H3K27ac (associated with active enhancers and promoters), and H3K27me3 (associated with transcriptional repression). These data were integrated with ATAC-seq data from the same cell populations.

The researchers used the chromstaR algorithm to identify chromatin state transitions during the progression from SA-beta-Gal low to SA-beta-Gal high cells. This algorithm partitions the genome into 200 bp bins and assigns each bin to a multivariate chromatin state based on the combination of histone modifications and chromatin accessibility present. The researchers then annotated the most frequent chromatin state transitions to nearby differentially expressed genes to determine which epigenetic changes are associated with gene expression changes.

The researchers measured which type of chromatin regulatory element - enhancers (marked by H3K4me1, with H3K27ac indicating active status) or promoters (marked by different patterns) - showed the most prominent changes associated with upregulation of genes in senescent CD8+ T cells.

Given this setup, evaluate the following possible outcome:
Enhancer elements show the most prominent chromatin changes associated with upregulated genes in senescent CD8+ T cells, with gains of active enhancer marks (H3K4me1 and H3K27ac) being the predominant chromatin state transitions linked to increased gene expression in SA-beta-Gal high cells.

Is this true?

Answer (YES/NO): YES